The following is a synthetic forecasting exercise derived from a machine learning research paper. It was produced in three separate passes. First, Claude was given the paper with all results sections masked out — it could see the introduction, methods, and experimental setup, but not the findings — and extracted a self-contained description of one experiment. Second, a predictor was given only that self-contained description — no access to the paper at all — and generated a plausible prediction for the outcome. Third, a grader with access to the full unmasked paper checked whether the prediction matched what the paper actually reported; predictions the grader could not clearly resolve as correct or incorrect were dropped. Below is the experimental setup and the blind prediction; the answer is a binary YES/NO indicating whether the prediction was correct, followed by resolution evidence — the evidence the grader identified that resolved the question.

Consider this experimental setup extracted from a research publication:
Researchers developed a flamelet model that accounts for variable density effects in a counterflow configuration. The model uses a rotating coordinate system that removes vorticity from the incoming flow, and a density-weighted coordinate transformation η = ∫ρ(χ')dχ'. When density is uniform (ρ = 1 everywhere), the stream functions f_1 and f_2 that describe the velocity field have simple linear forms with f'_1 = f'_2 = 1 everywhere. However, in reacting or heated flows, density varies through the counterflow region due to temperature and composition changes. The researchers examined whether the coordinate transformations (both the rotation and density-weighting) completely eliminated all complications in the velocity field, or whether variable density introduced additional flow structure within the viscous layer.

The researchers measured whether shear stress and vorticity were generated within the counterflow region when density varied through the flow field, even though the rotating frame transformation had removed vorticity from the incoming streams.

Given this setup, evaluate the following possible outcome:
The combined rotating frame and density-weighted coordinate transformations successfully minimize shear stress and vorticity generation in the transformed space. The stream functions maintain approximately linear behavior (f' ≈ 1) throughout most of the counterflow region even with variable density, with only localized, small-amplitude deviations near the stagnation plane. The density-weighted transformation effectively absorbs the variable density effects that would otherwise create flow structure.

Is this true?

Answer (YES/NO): NO